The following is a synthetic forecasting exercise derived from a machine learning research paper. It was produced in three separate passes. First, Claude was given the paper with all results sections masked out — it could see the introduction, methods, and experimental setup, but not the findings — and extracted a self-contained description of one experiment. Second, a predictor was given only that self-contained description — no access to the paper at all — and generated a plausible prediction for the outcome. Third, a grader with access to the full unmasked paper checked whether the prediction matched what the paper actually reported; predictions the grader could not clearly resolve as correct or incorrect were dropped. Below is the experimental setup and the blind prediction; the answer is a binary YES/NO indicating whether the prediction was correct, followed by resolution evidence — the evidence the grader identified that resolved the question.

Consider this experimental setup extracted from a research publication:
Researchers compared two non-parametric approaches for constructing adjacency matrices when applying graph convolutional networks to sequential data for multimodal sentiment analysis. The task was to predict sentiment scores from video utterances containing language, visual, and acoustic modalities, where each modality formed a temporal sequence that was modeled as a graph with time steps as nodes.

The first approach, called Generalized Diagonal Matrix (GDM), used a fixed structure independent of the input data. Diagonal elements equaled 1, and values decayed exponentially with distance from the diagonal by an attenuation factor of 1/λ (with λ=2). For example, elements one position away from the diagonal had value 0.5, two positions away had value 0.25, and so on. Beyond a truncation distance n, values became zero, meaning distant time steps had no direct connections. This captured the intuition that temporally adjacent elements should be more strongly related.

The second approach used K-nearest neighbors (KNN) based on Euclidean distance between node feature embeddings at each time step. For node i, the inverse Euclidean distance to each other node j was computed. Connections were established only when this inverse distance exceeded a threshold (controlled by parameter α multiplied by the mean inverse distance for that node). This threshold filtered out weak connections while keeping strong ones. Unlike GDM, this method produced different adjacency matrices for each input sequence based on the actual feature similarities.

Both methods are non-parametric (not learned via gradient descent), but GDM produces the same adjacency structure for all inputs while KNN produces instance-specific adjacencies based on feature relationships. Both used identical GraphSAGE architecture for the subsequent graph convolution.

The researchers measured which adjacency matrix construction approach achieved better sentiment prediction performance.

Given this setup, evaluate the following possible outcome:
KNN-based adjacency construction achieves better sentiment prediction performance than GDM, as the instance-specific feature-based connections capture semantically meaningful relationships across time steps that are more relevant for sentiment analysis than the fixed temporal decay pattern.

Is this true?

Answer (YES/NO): NO